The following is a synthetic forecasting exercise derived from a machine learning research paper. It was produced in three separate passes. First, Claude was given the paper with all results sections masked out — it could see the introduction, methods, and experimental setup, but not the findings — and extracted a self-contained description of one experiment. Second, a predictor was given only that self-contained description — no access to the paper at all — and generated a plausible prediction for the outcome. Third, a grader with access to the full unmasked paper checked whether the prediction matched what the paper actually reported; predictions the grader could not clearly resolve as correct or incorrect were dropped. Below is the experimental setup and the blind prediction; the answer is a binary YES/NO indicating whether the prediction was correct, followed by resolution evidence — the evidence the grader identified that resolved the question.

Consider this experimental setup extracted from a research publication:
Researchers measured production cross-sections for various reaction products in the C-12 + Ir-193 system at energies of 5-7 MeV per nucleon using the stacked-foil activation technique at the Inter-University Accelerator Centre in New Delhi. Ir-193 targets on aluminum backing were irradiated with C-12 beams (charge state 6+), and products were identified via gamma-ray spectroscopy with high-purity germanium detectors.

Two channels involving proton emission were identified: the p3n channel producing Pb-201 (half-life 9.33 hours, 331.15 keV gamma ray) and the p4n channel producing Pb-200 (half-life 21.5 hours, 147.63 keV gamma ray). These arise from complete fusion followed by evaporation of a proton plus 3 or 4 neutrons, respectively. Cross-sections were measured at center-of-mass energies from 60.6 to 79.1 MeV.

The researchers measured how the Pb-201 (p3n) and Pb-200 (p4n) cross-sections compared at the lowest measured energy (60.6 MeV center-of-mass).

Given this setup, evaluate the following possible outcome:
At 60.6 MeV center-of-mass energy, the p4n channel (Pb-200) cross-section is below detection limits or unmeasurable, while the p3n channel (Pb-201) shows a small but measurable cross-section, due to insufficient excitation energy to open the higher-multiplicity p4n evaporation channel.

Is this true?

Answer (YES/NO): NO